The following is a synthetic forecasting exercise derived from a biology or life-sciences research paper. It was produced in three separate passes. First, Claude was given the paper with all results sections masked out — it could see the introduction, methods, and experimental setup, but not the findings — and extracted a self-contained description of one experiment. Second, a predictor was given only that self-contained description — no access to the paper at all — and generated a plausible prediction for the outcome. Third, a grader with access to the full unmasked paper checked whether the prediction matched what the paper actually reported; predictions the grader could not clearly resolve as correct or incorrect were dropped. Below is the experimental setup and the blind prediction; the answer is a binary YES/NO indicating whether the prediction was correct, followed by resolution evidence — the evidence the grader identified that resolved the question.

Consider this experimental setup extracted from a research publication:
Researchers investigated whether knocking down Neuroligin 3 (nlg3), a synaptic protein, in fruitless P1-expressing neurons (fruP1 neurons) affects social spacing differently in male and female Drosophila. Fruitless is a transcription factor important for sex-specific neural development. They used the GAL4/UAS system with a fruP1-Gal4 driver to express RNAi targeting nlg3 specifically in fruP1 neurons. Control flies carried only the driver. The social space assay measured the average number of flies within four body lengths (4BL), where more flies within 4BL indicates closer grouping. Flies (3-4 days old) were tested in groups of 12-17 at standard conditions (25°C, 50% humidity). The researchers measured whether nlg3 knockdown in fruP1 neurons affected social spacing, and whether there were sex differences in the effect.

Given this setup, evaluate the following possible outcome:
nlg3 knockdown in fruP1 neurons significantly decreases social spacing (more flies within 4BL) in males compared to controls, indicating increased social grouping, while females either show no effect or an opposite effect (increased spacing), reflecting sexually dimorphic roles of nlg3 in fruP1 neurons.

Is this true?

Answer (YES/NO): NO